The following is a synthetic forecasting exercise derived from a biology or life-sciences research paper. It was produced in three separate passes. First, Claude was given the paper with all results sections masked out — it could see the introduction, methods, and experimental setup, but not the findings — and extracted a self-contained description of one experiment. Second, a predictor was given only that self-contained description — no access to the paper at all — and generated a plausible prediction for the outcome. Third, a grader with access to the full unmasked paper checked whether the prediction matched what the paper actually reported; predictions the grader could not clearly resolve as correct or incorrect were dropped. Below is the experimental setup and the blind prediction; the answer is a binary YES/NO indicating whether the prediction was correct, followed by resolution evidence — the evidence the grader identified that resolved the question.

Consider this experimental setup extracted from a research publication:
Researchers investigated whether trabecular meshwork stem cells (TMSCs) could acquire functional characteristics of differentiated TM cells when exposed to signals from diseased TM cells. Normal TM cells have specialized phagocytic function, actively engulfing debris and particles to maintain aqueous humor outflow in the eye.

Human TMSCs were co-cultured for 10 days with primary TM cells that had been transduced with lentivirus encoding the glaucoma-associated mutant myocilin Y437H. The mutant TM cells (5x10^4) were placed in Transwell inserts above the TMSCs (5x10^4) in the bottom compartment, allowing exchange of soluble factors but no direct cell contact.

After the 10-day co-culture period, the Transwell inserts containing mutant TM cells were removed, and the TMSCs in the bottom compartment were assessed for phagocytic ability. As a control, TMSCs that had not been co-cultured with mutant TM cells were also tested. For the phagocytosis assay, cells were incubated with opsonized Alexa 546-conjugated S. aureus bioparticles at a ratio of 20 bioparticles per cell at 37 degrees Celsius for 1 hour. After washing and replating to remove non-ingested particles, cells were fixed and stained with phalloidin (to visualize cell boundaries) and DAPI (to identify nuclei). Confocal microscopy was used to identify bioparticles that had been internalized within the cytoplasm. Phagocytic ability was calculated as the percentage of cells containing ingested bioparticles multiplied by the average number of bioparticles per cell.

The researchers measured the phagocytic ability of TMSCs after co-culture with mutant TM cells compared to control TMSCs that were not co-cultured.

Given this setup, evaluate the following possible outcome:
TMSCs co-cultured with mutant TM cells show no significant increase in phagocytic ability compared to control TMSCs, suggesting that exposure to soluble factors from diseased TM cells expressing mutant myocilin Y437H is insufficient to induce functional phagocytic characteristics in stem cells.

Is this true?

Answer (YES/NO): NO